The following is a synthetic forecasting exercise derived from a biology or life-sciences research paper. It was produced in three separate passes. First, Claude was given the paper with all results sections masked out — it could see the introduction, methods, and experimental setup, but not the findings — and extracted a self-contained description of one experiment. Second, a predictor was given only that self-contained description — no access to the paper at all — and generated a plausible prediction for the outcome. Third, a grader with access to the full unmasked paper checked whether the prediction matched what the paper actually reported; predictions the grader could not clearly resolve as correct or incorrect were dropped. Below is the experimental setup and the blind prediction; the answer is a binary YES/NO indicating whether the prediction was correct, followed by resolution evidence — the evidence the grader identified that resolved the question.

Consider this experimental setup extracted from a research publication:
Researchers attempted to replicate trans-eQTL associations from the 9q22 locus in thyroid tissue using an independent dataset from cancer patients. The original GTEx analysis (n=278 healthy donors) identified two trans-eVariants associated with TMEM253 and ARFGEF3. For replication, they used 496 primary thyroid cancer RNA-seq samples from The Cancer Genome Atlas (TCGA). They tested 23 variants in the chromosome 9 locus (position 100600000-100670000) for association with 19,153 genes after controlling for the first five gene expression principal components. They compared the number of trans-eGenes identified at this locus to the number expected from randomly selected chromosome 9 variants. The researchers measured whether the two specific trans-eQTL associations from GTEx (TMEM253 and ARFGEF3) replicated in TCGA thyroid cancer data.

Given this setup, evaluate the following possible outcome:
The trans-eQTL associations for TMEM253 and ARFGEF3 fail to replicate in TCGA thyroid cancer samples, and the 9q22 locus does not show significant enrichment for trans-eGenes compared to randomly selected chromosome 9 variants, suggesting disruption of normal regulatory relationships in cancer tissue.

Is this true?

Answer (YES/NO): NO